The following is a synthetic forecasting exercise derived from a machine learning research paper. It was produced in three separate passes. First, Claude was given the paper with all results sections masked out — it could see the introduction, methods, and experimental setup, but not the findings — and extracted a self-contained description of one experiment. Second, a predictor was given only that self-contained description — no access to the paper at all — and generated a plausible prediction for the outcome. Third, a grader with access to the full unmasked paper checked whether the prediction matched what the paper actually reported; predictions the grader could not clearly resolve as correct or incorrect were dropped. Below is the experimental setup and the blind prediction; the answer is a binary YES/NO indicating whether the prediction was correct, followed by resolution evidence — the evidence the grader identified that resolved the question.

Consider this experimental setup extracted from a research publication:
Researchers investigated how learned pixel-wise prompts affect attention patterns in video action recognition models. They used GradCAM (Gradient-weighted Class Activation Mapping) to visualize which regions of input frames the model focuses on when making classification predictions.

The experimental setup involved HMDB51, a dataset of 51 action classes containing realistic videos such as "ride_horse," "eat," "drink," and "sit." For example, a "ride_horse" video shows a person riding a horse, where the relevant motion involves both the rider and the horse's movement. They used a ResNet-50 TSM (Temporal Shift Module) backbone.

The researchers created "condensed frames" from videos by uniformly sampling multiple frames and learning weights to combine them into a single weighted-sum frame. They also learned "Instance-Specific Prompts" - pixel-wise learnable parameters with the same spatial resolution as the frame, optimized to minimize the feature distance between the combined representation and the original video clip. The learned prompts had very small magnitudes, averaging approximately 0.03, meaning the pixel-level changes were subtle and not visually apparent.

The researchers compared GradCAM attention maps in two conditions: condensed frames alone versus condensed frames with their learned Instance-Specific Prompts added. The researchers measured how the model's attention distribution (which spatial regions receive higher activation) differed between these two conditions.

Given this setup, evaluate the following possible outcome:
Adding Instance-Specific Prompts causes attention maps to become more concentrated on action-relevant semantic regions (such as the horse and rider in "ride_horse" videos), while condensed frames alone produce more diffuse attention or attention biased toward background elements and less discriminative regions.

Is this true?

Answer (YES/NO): YES